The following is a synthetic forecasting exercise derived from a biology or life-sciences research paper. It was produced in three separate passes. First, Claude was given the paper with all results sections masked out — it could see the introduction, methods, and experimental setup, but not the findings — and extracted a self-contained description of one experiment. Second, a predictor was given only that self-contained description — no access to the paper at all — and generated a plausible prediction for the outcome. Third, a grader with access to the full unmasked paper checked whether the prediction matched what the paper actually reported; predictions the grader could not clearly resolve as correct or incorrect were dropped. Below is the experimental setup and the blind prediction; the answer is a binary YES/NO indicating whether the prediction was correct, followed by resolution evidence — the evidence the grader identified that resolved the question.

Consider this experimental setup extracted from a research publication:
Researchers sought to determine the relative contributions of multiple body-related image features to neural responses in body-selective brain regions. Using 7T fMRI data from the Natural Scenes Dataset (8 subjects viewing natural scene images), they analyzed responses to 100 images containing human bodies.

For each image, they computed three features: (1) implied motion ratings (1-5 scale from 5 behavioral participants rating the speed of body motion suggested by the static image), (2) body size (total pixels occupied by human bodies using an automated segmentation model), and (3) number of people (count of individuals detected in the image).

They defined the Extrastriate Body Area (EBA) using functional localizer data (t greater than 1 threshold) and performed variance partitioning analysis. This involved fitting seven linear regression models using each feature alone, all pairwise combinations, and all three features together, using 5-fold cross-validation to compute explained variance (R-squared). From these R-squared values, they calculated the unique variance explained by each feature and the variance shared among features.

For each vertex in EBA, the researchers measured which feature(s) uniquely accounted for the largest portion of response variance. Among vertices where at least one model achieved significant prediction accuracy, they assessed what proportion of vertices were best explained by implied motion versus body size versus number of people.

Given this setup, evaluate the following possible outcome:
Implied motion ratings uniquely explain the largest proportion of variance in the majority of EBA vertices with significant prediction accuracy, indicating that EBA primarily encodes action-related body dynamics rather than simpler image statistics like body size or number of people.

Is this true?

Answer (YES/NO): YES